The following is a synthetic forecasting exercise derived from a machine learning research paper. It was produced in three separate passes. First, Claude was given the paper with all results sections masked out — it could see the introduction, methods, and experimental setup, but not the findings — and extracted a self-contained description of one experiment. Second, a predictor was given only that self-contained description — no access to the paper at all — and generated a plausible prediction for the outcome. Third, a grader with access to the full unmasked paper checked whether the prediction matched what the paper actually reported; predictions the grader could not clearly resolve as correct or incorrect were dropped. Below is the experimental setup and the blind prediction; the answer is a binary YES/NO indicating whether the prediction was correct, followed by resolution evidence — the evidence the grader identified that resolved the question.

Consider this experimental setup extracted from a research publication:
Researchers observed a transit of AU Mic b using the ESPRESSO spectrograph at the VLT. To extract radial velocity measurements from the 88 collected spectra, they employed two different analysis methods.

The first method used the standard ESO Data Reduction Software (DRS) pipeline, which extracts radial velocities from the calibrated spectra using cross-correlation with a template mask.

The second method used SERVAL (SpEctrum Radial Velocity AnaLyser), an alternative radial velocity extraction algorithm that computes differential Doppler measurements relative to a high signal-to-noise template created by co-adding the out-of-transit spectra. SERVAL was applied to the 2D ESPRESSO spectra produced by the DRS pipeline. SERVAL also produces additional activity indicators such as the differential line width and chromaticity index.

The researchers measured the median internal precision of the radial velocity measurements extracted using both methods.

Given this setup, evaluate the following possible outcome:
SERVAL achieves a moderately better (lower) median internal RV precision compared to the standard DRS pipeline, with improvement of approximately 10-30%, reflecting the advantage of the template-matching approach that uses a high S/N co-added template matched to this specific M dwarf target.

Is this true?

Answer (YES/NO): NO